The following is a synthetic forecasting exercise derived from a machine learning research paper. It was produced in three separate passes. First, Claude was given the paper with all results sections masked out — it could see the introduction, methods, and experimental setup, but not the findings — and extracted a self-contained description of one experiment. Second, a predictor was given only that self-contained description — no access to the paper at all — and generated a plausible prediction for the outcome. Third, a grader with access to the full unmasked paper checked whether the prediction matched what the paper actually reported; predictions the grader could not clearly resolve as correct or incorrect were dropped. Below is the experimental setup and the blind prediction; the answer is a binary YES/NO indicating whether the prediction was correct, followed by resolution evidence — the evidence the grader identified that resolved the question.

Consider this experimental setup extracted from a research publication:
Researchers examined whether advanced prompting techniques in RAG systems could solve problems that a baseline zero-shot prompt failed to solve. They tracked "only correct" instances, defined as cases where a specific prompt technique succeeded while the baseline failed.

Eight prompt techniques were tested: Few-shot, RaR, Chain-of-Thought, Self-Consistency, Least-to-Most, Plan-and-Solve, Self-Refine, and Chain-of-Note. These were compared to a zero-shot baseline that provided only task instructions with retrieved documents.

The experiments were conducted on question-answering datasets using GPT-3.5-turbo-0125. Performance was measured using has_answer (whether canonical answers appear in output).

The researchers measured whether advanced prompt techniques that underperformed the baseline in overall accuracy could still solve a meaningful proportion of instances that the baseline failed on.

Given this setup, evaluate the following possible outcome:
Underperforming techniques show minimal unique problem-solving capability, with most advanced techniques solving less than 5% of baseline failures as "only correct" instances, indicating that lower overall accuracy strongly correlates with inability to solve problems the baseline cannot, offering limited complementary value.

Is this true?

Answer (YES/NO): NO